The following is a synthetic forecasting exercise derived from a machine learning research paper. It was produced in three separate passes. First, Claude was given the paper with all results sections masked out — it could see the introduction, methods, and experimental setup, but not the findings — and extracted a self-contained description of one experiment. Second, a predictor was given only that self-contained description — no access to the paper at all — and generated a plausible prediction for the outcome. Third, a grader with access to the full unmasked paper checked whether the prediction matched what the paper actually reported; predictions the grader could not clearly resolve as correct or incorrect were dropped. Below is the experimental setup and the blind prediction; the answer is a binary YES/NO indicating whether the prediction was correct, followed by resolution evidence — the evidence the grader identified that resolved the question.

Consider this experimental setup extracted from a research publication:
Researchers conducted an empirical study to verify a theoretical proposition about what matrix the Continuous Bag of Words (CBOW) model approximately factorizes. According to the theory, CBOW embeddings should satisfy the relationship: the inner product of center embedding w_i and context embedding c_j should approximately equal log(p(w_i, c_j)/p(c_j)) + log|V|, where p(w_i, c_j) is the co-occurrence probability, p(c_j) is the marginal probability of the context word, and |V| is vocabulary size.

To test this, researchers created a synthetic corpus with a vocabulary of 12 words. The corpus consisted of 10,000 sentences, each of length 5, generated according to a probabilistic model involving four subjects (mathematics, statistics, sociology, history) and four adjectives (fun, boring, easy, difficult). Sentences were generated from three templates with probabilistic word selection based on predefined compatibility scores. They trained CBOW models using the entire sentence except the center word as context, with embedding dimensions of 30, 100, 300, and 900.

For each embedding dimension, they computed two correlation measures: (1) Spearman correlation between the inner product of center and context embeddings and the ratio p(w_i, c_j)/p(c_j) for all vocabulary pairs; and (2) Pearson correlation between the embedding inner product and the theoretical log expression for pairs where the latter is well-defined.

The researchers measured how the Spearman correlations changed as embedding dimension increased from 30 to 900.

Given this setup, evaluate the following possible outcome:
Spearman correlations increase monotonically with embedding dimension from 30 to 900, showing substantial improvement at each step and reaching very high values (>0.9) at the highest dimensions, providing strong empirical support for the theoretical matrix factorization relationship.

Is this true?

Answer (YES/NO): NO